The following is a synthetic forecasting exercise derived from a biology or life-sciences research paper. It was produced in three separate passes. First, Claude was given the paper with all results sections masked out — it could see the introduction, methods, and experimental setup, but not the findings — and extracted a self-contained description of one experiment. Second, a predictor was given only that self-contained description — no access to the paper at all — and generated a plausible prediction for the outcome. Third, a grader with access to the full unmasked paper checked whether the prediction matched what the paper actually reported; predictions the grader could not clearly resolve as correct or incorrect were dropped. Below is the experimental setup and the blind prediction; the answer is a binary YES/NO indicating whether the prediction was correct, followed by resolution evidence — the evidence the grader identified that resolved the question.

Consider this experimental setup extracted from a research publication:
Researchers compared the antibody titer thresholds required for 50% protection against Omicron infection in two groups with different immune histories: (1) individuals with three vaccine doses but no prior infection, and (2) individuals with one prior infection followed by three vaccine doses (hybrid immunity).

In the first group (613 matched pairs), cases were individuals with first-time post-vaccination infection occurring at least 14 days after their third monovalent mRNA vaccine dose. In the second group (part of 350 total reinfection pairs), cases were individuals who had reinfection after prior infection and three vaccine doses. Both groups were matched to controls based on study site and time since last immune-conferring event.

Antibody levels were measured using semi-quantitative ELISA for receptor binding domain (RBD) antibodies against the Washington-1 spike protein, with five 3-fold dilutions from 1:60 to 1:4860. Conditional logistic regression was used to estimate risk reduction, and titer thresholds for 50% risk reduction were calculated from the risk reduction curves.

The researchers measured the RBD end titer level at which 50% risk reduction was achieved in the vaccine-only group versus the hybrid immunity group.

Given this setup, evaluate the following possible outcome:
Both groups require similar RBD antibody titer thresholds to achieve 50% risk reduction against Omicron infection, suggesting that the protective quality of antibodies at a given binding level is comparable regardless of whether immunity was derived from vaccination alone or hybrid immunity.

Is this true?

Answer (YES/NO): NO